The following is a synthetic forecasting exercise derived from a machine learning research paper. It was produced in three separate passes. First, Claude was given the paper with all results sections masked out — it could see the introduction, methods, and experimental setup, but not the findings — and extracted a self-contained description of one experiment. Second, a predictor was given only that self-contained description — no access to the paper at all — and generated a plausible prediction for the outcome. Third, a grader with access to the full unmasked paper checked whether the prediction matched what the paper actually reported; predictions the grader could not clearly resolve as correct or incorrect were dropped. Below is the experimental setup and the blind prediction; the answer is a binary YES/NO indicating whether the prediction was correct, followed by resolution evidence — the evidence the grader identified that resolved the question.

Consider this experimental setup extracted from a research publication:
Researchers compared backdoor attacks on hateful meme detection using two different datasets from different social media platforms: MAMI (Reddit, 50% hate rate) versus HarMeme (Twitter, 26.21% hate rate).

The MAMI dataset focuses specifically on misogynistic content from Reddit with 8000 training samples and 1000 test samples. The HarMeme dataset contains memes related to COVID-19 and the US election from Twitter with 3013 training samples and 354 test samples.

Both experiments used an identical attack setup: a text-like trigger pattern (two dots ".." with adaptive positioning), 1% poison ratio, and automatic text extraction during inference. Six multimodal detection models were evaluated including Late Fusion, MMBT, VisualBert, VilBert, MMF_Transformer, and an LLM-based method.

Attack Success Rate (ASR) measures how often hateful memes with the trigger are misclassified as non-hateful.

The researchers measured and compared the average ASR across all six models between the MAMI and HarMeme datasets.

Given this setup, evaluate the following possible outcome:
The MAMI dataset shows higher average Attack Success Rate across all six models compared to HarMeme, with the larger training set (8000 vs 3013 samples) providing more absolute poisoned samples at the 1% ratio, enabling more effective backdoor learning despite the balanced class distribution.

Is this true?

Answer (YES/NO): NO